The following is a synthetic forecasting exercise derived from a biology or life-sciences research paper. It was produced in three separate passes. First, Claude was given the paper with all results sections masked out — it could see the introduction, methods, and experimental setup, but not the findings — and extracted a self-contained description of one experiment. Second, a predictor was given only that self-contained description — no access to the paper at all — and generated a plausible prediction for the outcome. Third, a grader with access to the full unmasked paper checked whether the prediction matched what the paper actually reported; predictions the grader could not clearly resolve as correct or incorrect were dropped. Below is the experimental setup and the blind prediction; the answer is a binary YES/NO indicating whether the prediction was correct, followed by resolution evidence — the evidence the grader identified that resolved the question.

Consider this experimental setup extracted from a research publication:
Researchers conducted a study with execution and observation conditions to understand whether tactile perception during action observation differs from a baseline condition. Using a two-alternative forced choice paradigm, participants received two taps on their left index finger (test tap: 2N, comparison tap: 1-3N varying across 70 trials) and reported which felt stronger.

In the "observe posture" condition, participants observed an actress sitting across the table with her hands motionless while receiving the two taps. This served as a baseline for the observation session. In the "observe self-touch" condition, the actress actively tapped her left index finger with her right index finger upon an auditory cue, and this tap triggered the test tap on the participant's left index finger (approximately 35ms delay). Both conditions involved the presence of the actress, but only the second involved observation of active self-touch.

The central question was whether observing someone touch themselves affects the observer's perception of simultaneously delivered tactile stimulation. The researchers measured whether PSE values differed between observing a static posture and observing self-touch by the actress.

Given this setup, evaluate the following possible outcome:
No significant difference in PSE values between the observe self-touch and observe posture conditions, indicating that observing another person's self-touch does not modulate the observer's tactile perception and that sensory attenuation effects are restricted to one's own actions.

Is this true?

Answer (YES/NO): YES